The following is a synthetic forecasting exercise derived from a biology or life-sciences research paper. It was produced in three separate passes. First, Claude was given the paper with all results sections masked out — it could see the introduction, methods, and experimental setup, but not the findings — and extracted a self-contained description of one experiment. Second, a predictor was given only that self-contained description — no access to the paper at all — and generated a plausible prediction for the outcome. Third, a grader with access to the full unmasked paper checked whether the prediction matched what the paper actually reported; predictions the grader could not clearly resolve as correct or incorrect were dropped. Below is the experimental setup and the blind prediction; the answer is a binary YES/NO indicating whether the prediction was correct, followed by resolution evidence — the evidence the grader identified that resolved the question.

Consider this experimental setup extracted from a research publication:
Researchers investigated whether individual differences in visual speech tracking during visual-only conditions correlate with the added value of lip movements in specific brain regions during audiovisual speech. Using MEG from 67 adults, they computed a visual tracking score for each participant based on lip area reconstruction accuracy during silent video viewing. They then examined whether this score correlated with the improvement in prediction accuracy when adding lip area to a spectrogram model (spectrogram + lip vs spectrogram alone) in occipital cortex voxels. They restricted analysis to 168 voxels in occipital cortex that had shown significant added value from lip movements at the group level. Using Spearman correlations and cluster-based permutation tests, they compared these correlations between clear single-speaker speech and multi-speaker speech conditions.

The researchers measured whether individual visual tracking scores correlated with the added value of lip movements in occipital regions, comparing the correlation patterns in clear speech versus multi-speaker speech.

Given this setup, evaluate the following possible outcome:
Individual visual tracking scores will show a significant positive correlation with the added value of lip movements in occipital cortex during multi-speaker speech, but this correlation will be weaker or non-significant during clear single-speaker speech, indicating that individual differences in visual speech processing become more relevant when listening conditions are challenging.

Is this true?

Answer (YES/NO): YES